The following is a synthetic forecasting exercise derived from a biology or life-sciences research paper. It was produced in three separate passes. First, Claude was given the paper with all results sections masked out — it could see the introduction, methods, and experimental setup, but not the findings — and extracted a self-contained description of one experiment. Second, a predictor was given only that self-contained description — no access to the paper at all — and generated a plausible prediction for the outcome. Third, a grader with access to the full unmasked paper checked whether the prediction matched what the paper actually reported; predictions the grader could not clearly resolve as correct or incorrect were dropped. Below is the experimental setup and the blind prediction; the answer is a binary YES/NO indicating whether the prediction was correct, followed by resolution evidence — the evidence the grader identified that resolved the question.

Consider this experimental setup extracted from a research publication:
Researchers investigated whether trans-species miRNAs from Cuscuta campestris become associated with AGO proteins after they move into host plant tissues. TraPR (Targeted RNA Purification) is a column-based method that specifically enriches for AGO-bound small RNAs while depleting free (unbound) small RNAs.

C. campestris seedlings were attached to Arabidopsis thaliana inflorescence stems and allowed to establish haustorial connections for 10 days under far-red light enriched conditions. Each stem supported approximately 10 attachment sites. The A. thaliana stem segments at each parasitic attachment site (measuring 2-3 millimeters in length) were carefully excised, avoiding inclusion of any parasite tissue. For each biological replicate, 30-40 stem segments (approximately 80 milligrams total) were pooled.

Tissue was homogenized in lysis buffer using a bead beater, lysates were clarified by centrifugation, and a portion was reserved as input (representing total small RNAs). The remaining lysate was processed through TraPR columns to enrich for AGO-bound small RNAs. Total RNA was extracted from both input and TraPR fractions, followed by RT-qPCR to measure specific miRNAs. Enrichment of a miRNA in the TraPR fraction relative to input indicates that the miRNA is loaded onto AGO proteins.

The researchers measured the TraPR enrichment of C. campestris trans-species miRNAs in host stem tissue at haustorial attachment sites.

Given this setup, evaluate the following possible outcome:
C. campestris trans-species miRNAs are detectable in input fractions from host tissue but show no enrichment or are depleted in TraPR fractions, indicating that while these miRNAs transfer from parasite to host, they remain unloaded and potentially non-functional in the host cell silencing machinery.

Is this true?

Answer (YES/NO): NO